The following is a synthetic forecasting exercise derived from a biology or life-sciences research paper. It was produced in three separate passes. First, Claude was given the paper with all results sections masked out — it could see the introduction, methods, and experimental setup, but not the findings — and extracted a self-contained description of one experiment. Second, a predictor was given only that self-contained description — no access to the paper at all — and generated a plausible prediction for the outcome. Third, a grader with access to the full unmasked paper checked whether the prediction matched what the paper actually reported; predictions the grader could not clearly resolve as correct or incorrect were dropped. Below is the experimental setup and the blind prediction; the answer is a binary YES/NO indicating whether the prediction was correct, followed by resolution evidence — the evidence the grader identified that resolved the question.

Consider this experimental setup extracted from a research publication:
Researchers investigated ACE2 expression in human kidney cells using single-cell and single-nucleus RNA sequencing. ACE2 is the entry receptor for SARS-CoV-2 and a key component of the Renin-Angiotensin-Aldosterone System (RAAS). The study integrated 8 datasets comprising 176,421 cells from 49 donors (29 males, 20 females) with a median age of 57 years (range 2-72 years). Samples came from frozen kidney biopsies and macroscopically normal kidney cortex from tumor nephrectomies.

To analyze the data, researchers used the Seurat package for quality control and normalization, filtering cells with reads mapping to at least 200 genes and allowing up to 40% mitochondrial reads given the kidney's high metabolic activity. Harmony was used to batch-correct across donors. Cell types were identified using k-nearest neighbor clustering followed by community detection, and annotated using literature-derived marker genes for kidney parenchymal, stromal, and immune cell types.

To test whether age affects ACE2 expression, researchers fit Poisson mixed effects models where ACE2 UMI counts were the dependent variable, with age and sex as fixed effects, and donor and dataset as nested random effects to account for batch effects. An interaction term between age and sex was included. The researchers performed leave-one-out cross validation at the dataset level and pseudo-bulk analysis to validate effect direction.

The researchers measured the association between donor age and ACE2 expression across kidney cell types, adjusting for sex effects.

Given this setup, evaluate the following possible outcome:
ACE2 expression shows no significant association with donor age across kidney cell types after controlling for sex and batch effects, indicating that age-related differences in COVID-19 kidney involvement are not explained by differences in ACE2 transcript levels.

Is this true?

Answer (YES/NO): NO